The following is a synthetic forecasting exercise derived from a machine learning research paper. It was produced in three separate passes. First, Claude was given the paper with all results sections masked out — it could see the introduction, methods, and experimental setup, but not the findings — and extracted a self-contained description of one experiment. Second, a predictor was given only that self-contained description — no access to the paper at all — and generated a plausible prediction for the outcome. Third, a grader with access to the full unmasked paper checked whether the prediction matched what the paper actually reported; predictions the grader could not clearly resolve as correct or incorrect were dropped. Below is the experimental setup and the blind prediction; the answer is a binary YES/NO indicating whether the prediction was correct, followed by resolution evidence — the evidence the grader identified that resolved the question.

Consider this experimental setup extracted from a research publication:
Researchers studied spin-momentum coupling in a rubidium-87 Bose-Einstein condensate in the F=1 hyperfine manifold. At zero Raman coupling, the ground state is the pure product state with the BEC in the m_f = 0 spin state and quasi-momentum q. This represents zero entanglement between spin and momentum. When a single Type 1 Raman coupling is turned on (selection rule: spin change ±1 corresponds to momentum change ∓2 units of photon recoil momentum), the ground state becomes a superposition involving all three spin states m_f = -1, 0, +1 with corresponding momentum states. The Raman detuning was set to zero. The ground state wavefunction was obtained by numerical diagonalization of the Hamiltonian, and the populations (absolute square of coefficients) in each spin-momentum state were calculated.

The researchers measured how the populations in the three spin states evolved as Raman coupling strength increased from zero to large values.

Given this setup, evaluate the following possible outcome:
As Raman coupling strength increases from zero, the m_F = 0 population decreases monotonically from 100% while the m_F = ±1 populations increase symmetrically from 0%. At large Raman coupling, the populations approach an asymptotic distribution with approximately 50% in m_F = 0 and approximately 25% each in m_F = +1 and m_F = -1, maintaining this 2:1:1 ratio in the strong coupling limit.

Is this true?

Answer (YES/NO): NO